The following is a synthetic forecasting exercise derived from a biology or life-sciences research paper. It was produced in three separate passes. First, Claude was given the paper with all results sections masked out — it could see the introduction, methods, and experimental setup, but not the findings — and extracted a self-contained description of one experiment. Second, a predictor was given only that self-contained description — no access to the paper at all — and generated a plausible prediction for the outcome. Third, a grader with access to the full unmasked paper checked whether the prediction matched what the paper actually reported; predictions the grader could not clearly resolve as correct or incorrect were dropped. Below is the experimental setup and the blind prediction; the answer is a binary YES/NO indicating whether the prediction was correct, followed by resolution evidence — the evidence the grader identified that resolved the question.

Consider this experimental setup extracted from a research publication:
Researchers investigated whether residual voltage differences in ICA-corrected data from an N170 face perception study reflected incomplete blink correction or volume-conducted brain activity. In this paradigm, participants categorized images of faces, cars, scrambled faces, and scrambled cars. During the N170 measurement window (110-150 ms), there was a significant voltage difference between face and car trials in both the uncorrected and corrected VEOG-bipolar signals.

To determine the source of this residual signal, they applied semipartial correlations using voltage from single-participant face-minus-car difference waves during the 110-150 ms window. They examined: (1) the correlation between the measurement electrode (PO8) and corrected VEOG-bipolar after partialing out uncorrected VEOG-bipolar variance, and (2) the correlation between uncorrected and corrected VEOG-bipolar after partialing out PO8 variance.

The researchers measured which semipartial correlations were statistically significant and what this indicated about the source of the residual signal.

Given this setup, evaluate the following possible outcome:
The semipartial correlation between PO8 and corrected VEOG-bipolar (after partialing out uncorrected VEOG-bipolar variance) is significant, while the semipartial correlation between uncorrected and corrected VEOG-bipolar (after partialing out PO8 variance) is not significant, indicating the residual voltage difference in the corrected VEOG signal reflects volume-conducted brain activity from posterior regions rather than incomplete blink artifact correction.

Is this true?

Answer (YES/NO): YES